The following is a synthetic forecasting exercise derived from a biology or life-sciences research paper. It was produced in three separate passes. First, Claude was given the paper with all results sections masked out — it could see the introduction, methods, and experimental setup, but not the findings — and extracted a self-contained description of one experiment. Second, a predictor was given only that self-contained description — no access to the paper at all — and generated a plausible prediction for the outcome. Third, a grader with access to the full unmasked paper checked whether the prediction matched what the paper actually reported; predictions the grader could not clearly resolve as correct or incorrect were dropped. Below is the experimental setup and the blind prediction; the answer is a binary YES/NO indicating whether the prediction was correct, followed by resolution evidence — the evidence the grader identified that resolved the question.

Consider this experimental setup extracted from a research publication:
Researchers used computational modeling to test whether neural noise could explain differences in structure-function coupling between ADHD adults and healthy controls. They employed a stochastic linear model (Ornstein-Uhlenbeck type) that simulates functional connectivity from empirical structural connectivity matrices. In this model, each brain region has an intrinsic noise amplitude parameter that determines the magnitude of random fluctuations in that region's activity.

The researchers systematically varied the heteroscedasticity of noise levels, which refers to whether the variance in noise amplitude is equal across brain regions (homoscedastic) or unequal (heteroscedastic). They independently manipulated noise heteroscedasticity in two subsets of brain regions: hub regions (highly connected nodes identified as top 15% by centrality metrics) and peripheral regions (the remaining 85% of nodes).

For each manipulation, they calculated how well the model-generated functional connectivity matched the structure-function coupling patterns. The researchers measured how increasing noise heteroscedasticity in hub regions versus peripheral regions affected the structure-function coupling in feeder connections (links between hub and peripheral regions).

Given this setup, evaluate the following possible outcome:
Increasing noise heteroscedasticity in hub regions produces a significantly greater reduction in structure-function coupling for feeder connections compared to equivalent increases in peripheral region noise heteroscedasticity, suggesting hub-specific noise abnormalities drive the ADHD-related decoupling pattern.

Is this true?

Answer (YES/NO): NO